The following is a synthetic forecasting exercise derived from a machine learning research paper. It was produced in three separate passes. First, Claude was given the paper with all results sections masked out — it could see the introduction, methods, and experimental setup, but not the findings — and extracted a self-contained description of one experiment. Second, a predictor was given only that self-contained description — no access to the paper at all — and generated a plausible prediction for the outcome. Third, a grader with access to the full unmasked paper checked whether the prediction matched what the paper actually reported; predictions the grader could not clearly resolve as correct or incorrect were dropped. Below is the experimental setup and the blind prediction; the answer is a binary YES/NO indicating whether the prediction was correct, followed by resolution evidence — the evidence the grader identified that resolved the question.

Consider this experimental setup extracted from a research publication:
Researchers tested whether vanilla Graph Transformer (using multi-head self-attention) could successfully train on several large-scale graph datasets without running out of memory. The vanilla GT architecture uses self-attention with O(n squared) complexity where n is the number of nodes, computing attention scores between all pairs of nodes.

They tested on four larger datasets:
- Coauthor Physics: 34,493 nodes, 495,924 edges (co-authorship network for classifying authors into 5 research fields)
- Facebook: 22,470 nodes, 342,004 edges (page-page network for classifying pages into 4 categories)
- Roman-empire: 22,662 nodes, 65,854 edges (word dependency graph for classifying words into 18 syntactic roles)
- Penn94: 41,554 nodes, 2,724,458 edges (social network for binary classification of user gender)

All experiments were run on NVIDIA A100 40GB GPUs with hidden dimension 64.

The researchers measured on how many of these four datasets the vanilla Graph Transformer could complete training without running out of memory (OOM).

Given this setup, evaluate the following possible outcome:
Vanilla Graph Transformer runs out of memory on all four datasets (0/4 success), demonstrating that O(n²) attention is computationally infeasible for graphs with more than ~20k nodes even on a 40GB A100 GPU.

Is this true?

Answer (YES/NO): YES